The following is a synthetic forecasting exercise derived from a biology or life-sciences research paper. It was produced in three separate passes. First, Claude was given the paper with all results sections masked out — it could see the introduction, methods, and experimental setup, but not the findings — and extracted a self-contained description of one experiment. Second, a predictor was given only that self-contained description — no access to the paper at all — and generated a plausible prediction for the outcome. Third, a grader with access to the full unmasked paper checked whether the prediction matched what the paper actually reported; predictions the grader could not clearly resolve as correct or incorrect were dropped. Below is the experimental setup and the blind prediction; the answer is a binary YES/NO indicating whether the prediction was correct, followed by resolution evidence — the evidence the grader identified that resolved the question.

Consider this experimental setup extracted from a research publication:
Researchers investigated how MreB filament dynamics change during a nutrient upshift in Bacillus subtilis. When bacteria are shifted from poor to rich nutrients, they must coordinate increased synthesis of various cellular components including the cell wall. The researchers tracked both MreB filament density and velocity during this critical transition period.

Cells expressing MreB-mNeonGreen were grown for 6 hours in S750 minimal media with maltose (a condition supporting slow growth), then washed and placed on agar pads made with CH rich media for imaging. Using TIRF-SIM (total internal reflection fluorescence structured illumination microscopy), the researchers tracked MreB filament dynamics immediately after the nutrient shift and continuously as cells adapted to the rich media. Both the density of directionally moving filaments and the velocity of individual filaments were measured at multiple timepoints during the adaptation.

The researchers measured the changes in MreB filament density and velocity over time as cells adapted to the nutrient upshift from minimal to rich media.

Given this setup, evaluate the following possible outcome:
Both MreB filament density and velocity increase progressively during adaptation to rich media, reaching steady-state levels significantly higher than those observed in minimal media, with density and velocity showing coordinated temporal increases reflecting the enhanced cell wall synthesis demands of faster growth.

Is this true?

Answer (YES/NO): NO